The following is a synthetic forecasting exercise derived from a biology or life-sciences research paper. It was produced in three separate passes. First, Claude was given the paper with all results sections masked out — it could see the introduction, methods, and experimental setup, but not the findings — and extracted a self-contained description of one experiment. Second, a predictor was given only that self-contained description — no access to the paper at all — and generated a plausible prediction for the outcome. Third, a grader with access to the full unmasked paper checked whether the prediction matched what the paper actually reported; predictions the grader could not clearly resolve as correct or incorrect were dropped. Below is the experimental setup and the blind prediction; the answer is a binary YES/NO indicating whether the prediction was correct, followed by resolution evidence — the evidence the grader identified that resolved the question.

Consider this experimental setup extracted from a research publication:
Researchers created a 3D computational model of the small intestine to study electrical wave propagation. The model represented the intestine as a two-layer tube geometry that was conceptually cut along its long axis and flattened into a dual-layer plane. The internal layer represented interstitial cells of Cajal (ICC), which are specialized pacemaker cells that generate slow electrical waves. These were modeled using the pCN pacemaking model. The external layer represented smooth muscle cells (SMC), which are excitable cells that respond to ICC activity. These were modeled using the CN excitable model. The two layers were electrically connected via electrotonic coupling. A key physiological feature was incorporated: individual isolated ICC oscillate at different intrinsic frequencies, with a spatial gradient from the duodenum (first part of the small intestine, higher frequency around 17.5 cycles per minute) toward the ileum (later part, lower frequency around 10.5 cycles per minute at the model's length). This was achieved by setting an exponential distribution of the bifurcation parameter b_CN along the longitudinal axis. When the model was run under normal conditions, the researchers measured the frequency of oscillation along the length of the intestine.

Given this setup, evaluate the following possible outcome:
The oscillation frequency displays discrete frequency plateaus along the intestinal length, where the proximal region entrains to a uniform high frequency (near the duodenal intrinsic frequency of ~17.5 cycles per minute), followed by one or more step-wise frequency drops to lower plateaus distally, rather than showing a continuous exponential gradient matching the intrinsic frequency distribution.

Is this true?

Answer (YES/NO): YES